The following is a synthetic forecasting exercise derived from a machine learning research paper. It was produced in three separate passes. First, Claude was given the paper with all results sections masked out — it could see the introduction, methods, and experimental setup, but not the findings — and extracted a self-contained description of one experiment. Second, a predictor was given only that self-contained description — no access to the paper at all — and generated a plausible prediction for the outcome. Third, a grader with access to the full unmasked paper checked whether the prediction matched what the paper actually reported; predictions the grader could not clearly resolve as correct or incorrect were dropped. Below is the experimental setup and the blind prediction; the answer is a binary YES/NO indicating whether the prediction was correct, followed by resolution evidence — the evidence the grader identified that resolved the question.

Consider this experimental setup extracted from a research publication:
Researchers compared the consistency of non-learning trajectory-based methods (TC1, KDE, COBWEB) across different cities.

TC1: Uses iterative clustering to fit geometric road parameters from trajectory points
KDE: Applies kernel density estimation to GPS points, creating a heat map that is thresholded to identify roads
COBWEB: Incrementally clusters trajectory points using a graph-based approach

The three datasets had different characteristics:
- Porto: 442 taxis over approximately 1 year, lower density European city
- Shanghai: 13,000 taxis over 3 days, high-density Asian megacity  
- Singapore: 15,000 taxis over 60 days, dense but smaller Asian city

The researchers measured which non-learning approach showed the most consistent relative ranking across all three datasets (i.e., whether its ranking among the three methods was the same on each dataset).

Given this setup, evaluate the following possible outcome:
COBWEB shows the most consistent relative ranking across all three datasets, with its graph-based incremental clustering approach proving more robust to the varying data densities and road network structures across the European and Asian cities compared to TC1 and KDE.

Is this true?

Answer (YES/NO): YES